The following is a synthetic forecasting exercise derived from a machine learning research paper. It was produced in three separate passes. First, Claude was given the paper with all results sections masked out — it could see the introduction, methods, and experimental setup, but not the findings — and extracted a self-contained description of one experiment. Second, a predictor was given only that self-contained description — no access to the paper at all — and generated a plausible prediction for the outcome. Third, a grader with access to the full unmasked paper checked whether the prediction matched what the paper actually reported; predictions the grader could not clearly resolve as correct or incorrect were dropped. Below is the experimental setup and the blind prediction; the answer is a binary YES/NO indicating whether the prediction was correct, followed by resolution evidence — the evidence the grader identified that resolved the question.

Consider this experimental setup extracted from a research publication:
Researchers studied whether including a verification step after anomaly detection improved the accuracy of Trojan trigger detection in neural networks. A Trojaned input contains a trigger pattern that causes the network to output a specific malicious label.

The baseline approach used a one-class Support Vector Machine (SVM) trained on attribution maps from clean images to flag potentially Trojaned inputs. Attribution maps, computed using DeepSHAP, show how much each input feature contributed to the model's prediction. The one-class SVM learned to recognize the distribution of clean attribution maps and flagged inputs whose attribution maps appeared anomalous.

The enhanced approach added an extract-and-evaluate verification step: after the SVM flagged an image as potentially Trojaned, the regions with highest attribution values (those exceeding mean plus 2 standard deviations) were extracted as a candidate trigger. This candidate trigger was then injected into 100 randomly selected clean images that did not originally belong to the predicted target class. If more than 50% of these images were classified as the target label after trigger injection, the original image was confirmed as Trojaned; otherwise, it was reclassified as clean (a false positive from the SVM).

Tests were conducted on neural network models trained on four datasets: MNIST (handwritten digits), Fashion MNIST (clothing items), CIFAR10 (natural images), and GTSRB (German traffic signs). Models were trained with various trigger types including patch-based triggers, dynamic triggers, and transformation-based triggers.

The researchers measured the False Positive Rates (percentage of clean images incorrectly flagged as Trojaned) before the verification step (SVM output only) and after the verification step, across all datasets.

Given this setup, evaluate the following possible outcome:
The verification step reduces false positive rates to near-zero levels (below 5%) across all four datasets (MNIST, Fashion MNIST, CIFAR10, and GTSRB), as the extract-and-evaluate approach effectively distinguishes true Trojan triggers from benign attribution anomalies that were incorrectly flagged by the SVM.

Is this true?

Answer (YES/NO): NO